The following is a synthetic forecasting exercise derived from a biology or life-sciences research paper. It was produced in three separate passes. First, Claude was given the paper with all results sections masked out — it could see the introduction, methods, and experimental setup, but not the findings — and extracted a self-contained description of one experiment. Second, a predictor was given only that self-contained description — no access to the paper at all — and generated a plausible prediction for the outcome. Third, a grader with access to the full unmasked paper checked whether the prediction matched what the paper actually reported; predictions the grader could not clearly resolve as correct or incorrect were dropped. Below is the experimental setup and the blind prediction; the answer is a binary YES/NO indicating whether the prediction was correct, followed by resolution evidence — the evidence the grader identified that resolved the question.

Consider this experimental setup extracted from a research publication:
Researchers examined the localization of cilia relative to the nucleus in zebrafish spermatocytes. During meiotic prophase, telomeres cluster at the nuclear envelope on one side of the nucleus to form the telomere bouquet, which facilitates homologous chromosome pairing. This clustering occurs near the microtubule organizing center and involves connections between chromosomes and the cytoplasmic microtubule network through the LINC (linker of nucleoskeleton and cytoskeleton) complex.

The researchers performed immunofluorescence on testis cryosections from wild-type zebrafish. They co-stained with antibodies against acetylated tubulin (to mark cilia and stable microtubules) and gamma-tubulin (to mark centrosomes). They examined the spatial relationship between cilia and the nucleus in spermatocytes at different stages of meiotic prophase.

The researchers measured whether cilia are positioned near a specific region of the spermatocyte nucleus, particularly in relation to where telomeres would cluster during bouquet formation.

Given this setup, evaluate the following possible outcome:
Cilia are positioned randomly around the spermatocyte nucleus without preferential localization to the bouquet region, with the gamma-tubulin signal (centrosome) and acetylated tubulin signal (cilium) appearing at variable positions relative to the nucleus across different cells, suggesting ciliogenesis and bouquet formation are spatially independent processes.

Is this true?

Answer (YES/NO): NO